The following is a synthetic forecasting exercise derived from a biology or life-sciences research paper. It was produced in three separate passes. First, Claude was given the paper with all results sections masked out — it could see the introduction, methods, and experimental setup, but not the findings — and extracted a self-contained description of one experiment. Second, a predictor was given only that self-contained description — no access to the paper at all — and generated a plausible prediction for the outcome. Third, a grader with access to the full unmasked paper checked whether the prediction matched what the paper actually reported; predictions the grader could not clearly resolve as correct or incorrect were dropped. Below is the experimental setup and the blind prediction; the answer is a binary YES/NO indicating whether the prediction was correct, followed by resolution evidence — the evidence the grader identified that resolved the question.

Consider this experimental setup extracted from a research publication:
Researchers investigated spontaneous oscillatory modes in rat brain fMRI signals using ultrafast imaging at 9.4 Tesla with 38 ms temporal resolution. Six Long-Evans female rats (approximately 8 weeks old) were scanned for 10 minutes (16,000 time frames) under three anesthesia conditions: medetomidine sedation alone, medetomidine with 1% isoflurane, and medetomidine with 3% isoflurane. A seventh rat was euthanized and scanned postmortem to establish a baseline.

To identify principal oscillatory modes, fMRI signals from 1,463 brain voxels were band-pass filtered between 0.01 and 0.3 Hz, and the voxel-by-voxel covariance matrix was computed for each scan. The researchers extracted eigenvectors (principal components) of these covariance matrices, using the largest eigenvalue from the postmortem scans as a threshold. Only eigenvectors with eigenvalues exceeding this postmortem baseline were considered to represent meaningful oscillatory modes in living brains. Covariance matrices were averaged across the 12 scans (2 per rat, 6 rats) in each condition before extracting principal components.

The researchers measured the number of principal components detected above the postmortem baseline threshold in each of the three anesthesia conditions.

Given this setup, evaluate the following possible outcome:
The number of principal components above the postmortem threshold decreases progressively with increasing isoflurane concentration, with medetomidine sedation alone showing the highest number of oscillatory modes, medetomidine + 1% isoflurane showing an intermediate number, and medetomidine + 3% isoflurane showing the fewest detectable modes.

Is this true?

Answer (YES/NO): YES